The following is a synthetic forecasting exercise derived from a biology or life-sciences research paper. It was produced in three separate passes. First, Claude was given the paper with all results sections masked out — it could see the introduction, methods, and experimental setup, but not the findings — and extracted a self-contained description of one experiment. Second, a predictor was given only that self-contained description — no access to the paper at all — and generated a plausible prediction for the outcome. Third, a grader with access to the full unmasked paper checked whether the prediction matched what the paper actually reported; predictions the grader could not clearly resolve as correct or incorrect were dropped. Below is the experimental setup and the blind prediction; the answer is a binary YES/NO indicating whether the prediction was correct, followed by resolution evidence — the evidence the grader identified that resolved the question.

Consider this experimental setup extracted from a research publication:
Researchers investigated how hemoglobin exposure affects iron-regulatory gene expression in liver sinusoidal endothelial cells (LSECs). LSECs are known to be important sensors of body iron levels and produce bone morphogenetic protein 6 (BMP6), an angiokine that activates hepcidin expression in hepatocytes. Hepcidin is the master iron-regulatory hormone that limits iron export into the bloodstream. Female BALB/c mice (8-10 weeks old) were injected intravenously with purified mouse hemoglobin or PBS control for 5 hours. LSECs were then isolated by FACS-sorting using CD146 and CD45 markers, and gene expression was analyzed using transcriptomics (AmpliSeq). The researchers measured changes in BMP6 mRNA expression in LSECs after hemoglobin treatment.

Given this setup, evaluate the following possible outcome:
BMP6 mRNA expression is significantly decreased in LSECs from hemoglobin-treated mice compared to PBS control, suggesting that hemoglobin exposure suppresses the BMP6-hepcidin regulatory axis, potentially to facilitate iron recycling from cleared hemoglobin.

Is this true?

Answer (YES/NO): NO